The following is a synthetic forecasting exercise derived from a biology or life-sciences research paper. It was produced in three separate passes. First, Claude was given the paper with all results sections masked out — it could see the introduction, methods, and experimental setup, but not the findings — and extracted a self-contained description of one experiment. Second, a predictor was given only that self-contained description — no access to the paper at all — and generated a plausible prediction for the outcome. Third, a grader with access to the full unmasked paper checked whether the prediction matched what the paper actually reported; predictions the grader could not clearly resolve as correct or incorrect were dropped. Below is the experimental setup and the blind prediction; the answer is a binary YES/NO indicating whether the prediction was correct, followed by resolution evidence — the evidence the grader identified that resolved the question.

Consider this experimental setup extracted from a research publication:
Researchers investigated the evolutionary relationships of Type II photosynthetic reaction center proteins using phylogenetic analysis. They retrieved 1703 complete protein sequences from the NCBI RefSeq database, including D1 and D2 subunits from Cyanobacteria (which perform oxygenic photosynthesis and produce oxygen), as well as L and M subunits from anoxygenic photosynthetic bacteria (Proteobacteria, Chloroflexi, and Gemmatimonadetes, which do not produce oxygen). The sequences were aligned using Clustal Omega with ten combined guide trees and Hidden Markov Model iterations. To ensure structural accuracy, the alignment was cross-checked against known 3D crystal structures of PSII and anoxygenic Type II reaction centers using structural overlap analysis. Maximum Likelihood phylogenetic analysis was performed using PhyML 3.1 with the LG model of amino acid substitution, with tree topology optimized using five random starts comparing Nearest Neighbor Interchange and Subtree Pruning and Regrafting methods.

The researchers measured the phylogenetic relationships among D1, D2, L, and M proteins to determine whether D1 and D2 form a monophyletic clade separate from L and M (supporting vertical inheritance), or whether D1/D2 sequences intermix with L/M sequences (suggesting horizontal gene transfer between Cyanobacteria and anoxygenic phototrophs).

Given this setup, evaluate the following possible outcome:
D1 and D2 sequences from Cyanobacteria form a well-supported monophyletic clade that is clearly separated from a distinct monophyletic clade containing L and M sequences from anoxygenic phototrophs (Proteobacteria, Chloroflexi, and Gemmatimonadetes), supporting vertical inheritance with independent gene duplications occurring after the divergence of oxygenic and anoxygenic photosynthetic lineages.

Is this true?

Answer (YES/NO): YES